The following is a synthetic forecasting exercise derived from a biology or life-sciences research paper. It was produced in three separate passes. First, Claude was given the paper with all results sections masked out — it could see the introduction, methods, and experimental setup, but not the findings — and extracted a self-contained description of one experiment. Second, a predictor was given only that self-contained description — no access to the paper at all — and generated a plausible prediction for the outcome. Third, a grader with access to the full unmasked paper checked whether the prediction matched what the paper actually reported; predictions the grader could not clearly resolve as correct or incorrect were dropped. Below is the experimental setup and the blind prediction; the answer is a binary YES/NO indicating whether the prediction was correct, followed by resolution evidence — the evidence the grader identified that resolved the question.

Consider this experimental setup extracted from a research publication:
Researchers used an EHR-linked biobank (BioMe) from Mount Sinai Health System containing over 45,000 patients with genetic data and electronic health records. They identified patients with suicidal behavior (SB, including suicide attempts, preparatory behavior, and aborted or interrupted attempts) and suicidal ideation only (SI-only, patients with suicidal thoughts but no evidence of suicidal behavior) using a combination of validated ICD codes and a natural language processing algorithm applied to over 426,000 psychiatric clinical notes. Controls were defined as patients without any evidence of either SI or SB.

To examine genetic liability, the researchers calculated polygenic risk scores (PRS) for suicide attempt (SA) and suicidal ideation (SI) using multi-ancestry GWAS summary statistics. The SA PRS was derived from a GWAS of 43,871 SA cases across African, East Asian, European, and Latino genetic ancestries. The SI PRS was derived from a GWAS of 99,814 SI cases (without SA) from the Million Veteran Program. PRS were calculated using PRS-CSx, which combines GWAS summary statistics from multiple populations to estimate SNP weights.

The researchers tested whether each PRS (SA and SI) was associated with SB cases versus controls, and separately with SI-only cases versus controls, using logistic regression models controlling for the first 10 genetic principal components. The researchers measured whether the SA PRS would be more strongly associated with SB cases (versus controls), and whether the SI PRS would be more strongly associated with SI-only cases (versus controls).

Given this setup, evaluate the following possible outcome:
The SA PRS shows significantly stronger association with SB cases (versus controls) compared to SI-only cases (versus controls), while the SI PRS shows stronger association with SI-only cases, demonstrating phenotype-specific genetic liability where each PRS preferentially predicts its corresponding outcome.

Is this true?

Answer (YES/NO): YES